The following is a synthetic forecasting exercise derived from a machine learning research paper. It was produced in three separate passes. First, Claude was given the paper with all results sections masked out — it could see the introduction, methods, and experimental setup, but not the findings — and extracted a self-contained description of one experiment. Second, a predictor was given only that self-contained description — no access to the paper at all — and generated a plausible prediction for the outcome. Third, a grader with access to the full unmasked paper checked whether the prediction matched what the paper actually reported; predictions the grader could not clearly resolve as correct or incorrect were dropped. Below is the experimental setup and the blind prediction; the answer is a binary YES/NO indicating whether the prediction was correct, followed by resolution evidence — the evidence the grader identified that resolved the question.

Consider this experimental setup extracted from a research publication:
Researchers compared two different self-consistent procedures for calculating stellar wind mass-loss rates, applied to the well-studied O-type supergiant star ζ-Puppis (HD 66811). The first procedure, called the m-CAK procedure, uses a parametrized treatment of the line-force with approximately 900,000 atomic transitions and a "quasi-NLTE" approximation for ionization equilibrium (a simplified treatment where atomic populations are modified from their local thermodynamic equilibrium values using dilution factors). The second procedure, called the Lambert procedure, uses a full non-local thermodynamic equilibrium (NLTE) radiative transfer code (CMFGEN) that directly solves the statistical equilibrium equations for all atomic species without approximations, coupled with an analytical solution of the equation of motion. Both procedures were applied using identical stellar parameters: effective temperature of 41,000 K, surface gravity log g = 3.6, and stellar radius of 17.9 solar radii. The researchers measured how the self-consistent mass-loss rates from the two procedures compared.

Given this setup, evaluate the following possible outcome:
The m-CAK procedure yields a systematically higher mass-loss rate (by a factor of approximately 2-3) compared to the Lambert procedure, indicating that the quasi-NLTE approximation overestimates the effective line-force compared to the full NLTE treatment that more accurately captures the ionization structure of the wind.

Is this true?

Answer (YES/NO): NO